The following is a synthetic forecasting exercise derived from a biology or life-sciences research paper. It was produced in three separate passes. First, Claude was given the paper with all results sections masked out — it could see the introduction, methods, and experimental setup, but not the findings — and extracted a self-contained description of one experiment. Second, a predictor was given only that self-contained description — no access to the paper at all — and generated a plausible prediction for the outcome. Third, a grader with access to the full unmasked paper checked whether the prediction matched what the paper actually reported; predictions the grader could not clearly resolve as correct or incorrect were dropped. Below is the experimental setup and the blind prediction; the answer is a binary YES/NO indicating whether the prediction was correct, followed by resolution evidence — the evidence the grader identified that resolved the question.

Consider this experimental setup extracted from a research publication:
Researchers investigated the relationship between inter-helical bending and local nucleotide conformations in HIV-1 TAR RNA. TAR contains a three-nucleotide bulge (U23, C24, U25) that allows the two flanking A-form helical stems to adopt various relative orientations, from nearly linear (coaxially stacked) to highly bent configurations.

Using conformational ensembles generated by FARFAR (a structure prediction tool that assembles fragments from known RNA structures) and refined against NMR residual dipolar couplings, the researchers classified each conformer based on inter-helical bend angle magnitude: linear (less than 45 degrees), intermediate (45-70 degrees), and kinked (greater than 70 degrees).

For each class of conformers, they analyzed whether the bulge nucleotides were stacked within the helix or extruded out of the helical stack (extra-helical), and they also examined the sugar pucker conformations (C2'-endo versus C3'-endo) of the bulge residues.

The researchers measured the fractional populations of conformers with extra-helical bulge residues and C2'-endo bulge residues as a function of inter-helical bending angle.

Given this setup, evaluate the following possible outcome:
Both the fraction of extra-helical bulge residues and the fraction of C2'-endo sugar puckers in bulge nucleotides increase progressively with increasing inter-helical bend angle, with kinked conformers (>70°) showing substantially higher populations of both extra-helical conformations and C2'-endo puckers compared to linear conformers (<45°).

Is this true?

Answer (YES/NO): NO